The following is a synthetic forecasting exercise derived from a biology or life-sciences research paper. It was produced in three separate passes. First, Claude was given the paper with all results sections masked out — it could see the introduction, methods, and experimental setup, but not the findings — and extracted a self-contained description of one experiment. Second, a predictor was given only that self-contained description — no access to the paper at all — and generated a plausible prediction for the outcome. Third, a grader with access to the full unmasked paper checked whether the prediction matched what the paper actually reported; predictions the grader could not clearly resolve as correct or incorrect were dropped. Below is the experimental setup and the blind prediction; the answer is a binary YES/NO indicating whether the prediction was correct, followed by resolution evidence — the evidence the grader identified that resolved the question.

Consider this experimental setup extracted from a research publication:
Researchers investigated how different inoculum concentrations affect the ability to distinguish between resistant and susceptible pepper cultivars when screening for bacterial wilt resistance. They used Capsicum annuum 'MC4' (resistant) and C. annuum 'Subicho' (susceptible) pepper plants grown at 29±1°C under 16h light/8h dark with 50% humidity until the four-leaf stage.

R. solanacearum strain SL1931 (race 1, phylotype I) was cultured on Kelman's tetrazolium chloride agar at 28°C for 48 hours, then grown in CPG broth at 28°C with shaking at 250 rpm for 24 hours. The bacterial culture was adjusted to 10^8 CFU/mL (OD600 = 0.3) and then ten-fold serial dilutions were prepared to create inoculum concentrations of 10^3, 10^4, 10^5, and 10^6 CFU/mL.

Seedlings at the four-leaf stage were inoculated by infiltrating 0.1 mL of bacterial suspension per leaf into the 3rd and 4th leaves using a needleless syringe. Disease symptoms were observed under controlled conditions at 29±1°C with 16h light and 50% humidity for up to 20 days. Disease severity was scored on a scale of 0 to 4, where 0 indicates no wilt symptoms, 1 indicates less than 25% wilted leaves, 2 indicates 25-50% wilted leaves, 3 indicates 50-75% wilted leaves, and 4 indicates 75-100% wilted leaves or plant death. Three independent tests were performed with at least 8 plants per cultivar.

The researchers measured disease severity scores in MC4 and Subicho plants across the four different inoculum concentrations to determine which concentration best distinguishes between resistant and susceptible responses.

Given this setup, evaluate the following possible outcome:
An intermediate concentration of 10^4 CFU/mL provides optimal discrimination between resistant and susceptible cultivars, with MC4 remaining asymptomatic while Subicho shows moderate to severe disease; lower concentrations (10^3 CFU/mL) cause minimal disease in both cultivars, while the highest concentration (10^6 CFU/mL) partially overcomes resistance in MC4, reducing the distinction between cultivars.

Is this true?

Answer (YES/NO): NO